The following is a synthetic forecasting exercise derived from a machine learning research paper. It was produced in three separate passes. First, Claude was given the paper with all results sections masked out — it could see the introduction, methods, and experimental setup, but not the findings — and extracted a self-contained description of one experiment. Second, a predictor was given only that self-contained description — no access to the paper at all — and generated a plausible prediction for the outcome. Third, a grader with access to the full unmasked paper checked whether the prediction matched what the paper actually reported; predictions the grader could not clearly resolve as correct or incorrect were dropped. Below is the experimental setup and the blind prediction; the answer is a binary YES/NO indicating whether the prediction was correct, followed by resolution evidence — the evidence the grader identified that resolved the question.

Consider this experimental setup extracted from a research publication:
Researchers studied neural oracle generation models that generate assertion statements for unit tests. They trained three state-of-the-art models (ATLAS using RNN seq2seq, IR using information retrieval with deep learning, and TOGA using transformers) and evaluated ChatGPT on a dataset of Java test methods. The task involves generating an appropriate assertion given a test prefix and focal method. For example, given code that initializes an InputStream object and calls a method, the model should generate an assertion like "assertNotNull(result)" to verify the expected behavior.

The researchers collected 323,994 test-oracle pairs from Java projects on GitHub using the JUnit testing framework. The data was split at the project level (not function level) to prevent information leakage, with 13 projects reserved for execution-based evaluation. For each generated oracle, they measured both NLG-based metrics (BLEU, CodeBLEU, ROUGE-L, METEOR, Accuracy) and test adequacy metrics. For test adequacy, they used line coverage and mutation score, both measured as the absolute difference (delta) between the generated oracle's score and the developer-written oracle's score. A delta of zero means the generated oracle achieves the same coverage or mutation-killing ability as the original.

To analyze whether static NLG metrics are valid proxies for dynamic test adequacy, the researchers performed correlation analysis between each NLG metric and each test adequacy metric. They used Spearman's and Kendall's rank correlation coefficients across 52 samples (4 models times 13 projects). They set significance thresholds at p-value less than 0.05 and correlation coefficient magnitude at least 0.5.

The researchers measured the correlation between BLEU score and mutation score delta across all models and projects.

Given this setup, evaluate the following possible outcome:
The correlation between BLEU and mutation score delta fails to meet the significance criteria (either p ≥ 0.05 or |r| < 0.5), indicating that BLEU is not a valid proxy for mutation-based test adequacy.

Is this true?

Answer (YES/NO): YES